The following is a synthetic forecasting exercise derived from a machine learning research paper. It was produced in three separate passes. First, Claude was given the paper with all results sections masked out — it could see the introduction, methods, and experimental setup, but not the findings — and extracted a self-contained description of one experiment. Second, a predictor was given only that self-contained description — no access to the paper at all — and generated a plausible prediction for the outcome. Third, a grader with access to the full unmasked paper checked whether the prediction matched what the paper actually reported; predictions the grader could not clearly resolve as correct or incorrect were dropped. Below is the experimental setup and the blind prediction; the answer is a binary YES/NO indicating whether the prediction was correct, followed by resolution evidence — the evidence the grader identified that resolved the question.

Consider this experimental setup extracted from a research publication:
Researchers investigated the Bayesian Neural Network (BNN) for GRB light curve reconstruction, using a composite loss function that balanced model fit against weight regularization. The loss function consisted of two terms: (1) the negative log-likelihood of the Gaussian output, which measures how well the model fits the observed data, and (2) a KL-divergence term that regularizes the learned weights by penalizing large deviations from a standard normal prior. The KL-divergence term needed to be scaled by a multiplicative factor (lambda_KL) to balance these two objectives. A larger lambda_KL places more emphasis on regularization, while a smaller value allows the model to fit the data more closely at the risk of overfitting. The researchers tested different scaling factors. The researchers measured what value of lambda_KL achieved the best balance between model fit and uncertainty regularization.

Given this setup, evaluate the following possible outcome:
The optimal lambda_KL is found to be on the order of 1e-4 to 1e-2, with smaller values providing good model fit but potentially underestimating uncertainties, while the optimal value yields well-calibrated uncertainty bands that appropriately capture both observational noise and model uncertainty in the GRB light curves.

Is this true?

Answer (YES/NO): YES